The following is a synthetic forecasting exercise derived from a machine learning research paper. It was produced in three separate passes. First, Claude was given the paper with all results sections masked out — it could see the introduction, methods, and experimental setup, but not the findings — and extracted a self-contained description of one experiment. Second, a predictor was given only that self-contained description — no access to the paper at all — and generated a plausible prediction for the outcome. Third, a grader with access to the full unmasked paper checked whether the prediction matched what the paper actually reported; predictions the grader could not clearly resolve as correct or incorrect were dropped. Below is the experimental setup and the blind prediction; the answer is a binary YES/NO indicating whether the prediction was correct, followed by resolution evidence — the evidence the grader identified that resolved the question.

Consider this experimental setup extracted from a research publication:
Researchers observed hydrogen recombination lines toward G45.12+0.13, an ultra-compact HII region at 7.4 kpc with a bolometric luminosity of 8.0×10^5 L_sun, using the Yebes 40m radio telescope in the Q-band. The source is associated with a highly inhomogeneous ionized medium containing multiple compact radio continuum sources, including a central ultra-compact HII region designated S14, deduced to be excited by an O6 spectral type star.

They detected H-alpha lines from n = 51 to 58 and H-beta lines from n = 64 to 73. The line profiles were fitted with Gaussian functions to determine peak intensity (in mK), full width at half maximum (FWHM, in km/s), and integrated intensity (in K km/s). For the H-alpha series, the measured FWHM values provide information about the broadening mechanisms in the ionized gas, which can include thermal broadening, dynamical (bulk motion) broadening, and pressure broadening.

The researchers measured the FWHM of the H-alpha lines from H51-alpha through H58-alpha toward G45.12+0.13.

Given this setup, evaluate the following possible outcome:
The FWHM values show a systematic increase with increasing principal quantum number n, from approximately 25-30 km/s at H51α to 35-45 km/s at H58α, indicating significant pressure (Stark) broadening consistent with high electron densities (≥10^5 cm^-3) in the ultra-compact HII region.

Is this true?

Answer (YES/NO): NO